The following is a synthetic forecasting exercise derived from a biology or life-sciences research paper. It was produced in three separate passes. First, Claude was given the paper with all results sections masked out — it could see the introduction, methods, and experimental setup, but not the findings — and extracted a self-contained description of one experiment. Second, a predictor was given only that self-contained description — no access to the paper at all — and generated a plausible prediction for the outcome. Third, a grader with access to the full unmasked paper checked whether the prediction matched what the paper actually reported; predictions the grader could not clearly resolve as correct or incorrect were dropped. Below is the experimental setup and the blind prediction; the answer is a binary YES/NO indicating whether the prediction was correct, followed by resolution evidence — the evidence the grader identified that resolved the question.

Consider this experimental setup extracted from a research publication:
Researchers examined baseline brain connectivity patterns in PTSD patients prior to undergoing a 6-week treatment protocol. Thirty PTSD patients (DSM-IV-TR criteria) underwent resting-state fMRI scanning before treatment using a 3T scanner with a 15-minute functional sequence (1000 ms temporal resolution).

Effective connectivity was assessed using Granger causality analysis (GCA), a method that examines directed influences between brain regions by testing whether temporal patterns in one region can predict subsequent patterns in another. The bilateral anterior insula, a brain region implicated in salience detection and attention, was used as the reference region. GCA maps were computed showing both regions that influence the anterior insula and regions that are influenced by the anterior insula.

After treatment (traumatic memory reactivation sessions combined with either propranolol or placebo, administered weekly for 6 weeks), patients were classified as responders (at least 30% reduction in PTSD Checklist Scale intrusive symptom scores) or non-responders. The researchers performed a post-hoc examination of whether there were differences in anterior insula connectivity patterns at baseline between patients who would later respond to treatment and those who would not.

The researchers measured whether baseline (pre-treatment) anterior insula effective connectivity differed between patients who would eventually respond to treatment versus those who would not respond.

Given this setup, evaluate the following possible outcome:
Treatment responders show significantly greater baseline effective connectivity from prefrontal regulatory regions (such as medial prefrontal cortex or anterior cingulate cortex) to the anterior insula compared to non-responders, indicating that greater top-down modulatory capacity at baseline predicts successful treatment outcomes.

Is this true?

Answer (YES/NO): NO